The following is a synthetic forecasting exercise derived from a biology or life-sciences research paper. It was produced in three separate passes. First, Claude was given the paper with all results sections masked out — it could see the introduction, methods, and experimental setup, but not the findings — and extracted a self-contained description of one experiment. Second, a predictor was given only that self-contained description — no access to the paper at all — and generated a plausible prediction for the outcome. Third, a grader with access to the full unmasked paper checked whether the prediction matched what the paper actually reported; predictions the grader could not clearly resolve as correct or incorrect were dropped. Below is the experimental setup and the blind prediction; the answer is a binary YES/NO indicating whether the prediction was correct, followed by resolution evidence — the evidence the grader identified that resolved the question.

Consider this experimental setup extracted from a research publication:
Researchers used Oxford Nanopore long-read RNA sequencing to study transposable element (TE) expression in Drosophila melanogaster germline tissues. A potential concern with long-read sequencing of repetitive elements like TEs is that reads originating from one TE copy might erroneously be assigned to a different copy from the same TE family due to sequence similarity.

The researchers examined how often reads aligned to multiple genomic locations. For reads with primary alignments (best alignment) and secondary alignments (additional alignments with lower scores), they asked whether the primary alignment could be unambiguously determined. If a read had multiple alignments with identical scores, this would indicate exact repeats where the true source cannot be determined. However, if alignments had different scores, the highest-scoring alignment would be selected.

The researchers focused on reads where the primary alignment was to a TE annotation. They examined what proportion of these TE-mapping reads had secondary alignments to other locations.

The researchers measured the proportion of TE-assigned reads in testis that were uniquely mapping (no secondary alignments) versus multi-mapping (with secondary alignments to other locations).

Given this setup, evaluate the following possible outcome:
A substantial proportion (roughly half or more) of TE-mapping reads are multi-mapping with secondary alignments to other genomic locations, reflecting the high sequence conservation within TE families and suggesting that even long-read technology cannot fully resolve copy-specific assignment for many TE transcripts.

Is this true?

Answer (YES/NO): NO